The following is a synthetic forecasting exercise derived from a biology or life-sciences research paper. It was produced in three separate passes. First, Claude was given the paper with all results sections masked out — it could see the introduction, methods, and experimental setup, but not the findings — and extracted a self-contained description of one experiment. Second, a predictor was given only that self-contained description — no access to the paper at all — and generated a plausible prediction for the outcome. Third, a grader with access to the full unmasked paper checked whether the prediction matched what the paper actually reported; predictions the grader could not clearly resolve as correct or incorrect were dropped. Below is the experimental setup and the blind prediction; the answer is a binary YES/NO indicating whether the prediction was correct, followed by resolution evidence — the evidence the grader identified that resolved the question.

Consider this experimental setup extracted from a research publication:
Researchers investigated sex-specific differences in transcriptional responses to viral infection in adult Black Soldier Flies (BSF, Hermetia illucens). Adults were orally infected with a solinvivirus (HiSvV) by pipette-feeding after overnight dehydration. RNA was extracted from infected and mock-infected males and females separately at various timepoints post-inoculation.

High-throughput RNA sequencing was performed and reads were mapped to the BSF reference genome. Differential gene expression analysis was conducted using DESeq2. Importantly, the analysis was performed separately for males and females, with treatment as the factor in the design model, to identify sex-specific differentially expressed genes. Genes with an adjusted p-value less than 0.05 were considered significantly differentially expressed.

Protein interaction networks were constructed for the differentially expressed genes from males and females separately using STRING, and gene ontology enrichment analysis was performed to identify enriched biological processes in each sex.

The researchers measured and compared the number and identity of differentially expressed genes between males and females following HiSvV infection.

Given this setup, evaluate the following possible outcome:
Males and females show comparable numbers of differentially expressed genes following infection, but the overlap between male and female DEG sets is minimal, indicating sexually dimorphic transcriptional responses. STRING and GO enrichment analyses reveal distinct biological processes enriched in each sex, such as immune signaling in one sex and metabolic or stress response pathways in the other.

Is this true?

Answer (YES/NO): NO